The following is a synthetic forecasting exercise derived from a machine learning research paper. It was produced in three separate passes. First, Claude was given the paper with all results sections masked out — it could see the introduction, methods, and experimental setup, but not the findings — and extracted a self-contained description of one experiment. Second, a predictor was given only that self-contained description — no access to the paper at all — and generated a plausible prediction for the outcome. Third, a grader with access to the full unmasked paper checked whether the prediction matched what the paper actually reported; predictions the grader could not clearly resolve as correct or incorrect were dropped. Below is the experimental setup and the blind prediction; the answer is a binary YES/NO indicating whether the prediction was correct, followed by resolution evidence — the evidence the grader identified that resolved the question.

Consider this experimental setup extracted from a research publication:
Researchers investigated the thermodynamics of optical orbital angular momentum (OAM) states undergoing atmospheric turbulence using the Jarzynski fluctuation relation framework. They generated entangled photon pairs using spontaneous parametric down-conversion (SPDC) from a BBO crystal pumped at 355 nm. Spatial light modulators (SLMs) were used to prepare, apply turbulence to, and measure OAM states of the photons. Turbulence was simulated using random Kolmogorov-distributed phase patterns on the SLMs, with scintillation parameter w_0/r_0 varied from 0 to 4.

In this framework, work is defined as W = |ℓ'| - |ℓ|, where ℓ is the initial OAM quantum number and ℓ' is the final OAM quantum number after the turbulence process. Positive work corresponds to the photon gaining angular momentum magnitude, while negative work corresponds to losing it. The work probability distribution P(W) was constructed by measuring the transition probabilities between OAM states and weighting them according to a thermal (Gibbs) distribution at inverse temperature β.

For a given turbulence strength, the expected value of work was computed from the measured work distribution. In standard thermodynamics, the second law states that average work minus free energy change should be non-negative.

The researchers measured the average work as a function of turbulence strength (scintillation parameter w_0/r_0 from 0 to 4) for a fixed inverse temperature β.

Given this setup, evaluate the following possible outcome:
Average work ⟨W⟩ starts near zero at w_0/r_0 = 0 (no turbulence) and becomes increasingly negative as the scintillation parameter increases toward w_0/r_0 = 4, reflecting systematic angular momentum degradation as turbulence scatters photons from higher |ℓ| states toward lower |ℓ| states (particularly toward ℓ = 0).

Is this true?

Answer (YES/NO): NO